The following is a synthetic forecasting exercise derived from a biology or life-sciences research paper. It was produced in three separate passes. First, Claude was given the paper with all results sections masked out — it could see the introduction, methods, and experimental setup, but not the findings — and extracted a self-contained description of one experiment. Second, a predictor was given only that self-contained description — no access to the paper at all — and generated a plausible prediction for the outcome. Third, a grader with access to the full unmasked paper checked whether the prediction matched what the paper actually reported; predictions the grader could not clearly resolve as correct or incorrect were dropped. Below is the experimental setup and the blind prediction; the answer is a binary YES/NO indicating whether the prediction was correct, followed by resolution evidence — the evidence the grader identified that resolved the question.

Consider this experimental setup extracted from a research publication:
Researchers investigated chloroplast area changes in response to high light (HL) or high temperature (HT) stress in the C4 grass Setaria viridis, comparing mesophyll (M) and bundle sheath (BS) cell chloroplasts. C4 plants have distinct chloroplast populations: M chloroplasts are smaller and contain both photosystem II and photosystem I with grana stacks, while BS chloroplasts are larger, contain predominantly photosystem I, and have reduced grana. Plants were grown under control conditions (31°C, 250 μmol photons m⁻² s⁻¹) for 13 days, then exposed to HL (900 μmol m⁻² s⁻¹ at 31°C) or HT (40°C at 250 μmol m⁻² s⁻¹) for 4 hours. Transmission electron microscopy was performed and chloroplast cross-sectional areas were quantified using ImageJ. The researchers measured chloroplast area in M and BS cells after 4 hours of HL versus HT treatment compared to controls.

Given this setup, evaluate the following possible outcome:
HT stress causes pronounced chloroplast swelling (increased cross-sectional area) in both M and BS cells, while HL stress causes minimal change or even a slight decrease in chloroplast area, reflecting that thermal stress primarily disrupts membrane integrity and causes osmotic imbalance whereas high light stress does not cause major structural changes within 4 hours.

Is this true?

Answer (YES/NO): NO